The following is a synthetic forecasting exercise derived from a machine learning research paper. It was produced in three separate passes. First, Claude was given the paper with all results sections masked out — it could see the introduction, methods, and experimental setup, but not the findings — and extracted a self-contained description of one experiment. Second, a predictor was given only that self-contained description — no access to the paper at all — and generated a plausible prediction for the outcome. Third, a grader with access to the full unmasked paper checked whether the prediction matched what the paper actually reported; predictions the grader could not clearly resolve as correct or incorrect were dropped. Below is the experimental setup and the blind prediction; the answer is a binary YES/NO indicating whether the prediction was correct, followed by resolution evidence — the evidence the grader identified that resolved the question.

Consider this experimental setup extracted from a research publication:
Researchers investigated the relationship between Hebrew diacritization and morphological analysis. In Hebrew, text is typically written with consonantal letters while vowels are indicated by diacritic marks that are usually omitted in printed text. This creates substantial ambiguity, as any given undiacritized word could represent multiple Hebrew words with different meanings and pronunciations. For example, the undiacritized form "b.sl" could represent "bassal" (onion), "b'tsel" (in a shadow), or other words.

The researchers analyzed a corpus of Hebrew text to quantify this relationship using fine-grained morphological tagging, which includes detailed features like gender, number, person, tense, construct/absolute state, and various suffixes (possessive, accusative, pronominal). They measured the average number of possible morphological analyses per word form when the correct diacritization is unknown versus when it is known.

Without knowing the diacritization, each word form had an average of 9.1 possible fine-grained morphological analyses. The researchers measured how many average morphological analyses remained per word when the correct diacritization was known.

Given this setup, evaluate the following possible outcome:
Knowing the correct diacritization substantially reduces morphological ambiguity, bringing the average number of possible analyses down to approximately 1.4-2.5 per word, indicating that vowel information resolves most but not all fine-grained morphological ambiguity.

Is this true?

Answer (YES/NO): YES